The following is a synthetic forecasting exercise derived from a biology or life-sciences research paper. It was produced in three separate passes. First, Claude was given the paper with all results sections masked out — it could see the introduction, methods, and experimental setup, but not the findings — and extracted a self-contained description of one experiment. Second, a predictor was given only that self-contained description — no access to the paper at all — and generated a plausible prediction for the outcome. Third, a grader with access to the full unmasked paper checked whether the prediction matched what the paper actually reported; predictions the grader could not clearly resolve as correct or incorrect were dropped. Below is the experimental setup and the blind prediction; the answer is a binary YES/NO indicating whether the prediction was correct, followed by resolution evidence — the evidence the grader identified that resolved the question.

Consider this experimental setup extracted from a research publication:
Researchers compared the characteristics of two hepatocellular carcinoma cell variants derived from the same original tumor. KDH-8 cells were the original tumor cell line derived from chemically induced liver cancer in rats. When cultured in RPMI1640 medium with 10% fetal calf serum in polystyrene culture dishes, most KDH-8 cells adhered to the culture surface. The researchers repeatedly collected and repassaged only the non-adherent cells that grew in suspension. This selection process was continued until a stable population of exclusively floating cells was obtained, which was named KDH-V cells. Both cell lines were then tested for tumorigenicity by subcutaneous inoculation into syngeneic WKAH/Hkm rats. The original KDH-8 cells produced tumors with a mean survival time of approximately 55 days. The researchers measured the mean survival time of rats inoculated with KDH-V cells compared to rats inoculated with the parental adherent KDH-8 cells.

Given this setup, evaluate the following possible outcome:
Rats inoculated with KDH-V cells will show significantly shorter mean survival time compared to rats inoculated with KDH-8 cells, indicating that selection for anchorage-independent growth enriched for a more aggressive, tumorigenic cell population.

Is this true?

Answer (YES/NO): YES